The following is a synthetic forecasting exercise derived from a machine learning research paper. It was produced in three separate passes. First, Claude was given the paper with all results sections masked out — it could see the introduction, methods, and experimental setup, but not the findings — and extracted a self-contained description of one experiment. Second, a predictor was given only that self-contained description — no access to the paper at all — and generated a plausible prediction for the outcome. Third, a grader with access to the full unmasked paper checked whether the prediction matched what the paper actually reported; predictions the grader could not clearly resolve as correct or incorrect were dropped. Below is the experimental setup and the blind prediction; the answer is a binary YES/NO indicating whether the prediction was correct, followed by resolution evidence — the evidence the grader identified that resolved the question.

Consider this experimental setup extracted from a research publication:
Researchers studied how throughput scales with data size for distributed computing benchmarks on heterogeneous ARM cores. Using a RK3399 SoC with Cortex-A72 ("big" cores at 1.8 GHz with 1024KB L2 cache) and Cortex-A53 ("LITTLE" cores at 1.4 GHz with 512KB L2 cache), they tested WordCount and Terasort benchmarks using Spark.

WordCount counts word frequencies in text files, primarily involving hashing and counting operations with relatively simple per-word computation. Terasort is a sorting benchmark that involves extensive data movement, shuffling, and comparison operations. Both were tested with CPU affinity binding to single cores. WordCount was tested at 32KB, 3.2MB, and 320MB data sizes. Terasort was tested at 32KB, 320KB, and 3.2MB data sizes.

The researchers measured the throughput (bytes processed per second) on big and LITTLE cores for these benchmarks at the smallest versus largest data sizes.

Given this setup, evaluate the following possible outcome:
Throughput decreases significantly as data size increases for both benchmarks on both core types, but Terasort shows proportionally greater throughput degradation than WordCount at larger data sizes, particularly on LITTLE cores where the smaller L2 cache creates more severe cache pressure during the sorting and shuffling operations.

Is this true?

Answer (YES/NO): NO